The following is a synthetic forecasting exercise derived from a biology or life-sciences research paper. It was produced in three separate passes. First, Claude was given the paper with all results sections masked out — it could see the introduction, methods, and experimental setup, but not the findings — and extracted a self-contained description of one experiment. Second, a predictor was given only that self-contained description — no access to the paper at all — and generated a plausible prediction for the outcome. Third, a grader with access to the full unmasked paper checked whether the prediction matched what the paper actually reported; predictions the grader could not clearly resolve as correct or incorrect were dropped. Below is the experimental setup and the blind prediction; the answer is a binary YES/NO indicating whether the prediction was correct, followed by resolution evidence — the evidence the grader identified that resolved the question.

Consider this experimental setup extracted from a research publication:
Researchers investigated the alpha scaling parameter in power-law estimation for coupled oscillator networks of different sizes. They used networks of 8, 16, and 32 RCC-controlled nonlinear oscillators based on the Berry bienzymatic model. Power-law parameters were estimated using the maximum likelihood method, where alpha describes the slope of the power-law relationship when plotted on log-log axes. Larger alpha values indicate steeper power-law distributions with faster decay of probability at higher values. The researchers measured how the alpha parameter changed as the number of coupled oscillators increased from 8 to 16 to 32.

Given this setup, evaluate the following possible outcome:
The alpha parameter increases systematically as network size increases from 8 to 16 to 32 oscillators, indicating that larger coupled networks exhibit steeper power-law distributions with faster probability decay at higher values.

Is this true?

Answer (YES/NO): NO